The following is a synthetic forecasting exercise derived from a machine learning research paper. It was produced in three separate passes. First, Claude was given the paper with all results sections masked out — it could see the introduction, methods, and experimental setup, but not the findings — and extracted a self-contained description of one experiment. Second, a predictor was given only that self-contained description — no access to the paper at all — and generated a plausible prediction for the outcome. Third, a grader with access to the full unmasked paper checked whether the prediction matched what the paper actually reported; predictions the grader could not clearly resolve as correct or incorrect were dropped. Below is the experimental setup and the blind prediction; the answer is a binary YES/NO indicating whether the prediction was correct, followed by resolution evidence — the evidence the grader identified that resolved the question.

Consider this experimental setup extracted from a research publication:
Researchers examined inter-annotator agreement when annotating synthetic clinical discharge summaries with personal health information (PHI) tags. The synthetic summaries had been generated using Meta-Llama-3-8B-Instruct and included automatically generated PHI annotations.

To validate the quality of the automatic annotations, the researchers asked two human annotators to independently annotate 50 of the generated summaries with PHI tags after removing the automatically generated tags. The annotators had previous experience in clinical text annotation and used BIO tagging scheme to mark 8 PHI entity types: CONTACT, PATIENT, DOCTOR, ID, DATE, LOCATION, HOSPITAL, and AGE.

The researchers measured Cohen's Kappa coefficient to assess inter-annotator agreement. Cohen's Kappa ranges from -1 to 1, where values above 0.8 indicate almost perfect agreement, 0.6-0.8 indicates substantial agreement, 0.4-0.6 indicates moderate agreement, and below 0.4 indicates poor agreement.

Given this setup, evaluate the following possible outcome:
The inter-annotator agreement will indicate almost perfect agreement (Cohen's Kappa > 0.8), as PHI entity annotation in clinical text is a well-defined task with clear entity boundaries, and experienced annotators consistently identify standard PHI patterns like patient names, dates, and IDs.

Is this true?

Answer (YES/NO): YES